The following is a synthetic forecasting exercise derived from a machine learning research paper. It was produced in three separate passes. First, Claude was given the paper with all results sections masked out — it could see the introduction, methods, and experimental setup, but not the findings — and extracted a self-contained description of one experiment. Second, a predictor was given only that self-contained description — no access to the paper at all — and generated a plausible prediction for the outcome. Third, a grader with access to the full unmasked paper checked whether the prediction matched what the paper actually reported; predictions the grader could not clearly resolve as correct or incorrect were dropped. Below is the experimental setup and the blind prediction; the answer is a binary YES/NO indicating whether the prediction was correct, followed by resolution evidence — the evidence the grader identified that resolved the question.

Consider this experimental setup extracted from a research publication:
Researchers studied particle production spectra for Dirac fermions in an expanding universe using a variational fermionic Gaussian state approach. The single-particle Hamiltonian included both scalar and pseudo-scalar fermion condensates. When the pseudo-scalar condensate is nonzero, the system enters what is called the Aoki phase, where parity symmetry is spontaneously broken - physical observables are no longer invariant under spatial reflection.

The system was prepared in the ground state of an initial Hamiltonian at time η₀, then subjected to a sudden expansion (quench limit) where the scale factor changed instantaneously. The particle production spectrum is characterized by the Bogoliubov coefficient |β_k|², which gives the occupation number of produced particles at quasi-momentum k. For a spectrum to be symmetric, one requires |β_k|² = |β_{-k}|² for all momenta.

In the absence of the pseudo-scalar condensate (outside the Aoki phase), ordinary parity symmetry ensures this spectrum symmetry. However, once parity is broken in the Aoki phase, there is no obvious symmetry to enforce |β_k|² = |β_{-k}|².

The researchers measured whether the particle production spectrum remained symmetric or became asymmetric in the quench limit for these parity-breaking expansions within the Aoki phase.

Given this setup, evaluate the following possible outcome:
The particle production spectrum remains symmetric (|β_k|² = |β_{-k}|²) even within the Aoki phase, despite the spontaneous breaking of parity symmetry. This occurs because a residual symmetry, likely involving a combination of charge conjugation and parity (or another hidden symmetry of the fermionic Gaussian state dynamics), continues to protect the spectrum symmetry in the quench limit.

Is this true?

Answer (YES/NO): NO